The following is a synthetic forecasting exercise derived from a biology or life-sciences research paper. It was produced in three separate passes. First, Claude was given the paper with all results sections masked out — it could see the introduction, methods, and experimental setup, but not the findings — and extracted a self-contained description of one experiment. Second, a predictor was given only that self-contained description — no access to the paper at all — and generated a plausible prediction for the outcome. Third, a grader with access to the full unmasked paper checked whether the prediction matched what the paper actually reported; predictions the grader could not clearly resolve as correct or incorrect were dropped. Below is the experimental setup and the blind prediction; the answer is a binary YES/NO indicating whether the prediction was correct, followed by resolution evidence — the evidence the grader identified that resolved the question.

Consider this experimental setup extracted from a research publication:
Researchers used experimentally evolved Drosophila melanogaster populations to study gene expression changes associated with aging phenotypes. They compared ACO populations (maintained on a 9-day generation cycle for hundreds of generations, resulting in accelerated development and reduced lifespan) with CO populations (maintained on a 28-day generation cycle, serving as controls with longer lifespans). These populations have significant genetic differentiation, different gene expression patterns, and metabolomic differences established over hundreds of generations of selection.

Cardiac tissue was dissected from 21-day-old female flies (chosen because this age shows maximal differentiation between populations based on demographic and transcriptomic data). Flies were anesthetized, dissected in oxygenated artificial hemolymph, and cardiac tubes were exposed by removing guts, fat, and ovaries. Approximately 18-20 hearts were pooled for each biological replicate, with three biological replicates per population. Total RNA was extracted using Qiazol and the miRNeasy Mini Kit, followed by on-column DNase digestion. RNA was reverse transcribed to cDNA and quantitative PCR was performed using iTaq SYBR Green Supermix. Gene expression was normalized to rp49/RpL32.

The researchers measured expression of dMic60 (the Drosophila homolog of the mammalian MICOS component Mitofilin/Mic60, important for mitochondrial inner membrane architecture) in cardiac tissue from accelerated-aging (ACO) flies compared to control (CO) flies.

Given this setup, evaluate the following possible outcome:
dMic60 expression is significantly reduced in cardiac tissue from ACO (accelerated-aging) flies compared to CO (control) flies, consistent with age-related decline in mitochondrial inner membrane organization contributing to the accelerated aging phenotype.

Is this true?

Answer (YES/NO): YES